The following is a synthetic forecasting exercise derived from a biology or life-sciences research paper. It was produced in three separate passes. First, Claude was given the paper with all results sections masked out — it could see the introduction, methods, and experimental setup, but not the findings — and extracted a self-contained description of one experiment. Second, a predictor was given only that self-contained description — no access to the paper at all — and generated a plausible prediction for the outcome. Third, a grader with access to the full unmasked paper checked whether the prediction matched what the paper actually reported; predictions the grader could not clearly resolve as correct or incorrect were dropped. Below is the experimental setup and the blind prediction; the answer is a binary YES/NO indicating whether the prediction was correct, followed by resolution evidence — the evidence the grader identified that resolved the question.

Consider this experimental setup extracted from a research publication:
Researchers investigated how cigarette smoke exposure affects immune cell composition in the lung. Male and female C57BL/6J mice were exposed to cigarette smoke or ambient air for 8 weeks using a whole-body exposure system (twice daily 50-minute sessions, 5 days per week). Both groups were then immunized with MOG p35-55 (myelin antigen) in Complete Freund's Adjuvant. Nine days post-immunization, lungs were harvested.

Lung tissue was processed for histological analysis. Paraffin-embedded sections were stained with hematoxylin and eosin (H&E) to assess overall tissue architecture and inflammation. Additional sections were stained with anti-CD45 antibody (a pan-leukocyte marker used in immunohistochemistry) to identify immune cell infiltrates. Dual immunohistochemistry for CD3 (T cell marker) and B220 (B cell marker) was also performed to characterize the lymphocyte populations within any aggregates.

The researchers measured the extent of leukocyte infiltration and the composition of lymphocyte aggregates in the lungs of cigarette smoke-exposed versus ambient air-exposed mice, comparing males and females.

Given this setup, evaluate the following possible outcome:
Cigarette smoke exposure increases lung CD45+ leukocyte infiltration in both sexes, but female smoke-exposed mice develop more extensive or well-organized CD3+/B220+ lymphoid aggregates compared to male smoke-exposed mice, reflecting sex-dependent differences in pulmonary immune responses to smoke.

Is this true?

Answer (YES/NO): NO